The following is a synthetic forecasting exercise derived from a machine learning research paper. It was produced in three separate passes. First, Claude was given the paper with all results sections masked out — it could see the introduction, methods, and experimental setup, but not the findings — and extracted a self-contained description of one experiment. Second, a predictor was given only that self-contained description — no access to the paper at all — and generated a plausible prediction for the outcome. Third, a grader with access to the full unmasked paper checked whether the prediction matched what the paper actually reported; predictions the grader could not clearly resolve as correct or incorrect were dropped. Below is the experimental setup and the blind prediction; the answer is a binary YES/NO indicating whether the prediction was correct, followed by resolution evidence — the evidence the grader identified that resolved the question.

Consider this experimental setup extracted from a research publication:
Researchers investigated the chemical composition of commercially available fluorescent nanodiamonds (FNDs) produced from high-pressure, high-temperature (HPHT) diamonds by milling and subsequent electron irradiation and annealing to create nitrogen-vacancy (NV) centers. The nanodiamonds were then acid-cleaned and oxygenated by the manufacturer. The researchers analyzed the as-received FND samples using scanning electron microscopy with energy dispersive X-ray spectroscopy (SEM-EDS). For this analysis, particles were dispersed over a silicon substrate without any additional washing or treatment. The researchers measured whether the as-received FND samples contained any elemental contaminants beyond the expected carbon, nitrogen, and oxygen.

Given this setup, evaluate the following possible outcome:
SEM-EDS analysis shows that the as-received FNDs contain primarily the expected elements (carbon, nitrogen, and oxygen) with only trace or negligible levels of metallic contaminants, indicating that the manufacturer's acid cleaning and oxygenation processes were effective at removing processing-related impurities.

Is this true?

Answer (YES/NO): NO